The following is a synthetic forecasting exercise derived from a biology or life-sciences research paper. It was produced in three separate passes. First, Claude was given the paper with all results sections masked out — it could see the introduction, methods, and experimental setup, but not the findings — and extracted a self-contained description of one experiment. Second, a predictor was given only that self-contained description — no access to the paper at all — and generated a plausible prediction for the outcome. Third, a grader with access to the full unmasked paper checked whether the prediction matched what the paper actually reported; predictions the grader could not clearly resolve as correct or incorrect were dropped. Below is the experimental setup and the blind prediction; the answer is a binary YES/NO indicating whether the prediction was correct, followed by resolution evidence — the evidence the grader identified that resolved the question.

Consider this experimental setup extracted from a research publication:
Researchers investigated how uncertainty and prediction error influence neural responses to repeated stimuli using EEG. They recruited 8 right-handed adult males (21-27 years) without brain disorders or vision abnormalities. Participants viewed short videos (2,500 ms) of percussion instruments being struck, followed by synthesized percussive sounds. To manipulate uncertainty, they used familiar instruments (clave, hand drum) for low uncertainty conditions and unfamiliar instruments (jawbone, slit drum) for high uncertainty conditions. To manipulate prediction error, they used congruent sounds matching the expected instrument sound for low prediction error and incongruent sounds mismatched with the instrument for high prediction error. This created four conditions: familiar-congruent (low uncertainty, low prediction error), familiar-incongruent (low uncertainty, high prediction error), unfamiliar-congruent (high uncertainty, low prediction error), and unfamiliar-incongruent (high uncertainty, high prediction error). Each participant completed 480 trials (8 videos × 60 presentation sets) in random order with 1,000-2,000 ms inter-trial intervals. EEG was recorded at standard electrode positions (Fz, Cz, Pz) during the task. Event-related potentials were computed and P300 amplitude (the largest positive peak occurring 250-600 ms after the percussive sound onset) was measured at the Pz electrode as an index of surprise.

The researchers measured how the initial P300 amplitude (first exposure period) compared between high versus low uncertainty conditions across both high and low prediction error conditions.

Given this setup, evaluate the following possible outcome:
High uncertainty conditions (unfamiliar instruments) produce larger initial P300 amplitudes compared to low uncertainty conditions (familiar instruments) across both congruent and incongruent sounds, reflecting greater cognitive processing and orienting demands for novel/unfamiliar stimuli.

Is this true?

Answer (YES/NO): NO